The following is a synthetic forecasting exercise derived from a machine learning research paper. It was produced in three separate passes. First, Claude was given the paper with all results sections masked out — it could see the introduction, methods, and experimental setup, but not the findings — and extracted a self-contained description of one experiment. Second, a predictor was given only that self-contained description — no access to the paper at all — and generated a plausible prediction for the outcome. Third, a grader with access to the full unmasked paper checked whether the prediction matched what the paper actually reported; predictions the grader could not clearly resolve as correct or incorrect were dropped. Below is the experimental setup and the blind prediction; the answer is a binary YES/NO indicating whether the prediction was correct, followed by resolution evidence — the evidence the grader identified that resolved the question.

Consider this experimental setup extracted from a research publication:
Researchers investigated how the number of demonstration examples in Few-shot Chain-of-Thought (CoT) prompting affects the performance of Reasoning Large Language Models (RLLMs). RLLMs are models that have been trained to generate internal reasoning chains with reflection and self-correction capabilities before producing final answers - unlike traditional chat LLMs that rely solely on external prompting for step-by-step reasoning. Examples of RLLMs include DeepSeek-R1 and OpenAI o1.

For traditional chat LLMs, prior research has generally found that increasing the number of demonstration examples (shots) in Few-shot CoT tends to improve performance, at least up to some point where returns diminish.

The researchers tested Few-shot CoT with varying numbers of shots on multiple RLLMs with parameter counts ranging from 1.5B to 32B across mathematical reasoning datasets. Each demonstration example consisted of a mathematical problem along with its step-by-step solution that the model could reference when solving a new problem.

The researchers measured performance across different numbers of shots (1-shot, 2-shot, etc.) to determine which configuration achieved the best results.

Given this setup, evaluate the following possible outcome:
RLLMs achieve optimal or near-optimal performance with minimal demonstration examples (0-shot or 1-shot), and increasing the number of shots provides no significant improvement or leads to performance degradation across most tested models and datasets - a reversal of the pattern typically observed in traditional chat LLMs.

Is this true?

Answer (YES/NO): NO